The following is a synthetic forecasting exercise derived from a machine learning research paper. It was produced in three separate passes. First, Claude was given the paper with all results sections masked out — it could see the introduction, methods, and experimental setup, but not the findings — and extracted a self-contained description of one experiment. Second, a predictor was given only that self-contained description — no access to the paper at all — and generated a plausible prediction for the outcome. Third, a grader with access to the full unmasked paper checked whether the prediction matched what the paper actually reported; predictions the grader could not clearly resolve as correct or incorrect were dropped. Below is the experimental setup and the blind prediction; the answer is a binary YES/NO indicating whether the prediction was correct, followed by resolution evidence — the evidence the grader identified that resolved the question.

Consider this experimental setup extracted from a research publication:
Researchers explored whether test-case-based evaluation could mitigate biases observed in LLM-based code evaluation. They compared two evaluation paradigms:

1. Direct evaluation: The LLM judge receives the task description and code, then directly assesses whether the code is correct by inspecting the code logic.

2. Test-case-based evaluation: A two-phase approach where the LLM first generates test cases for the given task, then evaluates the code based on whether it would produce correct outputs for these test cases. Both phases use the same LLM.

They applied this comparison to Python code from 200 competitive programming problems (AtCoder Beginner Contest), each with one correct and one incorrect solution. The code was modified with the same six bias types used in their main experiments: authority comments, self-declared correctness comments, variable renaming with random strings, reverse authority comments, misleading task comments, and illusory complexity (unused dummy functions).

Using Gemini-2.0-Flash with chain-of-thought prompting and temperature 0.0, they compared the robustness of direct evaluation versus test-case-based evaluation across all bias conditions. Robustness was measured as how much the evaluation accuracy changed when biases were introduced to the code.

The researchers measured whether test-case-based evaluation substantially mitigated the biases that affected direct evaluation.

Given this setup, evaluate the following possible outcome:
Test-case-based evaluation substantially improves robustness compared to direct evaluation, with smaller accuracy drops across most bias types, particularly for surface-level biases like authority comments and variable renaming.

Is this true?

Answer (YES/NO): NO